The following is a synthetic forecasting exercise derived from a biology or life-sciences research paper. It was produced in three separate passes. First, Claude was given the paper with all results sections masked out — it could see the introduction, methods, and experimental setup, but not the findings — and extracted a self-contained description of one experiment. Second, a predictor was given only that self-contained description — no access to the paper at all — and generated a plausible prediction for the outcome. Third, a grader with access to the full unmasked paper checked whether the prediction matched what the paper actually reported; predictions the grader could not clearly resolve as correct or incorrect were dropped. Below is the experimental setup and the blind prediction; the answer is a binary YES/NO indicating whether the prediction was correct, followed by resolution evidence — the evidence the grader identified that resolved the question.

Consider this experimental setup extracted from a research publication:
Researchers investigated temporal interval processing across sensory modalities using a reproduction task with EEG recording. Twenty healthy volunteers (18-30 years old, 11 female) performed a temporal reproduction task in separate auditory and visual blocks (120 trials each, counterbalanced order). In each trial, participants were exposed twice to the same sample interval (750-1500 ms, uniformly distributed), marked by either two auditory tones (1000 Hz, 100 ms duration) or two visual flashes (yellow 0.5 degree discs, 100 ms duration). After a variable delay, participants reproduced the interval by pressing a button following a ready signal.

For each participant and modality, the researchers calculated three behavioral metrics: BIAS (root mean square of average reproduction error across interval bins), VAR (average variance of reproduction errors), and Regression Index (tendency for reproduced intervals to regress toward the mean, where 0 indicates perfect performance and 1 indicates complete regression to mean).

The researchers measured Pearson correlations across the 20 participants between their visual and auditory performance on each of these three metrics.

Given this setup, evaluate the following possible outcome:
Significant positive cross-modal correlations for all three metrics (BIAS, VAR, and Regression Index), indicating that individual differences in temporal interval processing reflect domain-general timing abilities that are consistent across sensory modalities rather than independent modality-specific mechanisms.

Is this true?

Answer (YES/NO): YES